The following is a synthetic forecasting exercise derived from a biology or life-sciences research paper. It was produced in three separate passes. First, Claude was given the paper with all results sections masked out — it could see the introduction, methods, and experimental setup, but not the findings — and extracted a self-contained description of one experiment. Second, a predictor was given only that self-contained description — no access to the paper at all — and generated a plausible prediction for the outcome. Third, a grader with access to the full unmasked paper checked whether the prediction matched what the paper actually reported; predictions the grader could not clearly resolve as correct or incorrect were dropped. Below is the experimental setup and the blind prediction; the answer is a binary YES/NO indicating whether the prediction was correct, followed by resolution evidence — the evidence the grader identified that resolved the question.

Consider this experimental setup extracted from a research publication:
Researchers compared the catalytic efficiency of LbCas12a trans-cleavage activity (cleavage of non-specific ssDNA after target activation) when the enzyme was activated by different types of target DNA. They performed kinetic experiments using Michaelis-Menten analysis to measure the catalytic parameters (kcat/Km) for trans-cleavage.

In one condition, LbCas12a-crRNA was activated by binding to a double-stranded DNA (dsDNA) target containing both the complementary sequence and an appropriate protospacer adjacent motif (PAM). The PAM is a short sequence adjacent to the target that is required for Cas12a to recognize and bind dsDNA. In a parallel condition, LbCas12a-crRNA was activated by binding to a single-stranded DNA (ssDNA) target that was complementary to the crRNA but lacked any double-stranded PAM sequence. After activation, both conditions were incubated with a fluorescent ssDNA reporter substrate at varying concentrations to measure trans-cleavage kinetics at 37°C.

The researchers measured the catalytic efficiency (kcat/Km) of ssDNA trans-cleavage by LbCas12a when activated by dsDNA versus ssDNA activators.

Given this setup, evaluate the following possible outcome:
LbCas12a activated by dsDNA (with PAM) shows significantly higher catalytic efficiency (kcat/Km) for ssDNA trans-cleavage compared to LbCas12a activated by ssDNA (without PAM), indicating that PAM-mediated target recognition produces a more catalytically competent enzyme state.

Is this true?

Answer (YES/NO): YES